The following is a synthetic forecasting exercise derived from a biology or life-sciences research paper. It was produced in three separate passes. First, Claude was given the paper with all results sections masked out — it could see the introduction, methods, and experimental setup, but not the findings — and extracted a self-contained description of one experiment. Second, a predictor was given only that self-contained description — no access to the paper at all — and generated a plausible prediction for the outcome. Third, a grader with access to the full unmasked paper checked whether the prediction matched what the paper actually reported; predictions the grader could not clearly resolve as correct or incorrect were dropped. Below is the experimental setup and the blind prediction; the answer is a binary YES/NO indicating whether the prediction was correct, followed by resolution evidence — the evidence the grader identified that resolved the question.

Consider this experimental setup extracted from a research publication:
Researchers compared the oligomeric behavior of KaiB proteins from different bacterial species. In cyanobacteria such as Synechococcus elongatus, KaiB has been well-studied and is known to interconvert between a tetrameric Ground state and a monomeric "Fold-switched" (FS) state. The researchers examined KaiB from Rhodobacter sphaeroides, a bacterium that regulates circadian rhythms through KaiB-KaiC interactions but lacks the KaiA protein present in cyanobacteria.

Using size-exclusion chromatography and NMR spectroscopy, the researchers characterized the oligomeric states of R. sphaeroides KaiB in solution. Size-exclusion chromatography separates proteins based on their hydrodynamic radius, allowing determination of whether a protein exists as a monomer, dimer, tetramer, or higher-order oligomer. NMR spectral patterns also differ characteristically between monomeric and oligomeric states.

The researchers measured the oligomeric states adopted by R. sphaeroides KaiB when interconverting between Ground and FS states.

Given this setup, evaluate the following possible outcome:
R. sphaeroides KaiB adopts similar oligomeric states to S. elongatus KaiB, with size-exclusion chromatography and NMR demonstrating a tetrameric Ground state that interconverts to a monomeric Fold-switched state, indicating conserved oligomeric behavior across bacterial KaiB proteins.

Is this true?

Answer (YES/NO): NO